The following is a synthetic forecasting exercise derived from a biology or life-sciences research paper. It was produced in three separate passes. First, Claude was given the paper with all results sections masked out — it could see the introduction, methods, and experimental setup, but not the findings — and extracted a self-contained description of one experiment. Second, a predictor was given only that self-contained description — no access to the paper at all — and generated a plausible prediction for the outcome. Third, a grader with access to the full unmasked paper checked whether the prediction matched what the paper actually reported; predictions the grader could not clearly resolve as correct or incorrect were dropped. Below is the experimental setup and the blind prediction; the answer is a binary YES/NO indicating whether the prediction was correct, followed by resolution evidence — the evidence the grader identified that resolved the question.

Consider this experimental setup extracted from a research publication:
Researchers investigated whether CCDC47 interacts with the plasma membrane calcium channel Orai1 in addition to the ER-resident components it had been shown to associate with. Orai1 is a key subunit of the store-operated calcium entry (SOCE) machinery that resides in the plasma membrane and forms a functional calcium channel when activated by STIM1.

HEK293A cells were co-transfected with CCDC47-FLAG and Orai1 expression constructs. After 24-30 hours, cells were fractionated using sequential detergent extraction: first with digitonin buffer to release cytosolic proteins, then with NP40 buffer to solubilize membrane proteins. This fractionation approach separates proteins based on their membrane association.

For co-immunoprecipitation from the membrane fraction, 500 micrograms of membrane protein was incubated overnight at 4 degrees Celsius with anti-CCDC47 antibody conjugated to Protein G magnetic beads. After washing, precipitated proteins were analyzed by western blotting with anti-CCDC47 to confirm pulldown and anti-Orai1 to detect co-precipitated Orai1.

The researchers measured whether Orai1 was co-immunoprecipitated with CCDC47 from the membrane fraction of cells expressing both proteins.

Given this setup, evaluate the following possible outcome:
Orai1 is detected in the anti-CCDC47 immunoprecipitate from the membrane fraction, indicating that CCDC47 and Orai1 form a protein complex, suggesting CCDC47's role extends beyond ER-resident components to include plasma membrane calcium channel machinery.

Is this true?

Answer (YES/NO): YES